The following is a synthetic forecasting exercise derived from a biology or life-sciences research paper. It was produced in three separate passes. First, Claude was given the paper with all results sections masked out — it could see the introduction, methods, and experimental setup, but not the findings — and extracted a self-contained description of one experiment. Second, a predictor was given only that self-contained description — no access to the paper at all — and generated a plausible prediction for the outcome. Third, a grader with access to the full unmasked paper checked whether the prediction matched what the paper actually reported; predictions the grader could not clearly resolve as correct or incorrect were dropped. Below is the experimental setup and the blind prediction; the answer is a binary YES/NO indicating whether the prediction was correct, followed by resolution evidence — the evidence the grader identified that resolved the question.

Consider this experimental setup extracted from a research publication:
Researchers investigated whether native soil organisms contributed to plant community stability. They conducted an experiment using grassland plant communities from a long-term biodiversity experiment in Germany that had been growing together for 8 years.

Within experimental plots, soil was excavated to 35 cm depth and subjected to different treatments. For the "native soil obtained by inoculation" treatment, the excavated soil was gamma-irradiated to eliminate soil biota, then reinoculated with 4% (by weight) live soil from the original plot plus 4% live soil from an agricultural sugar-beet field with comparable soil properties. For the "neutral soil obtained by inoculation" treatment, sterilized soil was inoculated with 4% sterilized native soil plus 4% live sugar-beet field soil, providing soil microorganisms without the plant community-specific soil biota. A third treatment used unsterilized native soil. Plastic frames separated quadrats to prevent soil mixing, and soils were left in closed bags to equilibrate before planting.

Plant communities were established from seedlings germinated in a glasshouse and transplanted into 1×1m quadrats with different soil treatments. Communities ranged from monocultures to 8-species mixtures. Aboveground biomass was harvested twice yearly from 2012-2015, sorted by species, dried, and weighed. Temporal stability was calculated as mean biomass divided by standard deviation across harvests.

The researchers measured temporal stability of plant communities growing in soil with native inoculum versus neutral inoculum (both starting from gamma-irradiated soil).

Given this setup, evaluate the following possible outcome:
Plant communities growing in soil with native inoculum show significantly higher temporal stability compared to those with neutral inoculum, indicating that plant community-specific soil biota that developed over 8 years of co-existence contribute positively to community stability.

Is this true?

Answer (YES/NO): NO